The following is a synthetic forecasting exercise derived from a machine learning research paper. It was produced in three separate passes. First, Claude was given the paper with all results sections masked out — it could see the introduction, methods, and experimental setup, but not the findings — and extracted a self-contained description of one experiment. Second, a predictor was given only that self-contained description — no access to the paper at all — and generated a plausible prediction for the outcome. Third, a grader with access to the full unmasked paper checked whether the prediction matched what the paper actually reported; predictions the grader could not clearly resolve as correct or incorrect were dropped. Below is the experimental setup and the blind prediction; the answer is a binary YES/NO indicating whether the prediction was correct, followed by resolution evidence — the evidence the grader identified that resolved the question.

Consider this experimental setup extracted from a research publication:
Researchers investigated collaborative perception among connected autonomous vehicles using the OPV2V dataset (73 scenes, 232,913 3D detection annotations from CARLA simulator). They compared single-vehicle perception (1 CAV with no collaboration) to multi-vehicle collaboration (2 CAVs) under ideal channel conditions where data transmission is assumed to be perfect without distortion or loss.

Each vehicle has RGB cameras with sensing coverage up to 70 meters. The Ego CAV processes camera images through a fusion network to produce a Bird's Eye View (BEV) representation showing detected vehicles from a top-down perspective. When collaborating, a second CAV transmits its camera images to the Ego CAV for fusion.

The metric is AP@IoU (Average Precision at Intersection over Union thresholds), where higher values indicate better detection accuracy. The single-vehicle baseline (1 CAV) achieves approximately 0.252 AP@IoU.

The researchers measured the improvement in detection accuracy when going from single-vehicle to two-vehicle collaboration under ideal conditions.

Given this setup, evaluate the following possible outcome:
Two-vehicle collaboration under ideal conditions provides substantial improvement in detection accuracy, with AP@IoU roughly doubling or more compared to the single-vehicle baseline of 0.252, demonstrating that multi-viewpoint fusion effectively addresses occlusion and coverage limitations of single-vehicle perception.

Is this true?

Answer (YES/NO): YES